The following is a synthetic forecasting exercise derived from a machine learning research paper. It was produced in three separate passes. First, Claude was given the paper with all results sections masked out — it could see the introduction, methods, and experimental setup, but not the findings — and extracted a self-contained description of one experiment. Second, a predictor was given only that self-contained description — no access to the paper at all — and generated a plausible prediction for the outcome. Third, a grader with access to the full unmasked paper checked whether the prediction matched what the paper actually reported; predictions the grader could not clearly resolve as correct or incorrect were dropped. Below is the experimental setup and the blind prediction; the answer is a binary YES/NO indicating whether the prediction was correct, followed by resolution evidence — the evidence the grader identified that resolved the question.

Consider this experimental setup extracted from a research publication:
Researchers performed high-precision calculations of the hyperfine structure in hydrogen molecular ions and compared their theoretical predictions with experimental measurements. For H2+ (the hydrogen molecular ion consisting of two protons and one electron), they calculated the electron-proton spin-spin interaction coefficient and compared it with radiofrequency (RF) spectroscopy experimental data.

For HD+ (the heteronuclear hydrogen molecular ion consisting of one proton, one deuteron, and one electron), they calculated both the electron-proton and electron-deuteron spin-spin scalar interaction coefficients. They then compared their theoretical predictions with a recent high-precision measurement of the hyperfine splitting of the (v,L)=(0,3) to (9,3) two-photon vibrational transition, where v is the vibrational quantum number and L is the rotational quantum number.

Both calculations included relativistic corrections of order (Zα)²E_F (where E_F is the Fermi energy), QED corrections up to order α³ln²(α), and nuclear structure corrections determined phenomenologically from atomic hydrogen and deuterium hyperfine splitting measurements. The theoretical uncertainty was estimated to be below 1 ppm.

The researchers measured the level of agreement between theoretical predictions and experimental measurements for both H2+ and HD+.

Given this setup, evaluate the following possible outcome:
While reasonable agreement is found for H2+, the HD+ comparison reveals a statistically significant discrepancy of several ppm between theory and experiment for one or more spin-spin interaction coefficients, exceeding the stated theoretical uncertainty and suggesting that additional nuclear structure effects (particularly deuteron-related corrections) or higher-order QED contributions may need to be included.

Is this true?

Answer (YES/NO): YES